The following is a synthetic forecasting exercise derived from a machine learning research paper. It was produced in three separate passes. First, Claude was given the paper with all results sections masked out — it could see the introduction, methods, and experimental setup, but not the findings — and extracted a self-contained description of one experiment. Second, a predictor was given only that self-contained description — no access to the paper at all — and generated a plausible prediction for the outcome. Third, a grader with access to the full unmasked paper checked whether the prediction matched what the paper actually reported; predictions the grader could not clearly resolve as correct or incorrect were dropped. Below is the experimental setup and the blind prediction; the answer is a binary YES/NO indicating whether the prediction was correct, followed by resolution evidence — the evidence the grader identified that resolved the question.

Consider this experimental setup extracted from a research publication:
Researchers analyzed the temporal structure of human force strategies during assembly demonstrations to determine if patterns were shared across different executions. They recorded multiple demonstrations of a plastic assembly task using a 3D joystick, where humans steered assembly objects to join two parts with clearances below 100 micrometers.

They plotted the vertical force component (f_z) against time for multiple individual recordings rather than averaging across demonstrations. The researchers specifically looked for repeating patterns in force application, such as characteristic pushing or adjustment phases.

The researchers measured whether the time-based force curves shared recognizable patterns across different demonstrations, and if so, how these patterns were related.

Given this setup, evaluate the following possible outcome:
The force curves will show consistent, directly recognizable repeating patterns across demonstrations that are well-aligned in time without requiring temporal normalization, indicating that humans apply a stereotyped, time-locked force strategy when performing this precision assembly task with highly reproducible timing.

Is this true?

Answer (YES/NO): NO